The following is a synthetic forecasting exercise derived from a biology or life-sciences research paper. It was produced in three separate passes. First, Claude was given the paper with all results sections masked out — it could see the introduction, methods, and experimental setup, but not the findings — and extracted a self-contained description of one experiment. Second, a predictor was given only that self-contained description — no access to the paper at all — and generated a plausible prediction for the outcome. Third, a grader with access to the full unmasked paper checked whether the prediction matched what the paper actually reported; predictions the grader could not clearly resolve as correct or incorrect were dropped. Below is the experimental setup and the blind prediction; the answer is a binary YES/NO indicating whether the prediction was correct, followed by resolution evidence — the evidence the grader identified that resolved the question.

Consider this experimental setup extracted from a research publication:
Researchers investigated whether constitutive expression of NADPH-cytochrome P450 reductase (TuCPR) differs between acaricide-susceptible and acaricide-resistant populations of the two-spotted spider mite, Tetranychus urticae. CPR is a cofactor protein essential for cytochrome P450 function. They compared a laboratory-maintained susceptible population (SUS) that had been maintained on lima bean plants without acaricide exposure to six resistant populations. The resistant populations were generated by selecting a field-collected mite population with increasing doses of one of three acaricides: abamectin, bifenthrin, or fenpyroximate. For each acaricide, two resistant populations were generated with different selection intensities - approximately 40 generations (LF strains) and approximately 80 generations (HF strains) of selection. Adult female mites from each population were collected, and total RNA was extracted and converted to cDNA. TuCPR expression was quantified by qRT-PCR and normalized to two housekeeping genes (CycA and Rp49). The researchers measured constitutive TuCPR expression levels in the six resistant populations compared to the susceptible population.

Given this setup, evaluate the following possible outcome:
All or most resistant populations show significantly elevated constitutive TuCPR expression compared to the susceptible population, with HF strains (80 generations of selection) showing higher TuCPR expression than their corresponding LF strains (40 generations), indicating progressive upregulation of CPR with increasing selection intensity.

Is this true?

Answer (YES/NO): NO